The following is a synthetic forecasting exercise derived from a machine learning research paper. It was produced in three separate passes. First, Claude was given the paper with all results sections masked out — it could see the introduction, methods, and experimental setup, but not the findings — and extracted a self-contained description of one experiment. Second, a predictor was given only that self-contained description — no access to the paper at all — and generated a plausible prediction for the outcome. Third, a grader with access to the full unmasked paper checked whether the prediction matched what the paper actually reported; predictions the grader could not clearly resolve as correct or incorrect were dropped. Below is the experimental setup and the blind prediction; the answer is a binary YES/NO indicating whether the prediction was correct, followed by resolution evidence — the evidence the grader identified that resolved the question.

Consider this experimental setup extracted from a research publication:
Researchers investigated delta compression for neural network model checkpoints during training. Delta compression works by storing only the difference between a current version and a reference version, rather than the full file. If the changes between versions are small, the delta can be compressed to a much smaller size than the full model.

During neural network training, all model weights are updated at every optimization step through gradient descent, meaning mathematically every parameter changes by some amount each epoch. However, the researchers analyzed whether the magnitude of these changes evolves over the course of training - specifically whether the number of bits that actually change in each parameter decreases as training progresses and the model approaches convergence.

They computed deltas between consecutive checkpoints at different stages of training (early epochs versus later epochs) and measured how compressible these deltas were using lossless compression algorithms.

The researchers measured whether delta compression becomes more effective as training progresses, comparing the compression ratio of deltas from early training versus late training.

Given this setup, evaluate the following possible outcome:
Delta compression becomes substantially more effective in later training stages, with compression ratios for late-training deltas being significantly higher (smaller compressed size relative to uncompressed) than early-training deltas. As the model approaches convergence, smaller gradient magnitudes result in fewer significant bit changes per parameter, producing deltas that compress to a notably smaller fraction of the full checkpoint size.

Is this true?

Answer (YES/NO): YES